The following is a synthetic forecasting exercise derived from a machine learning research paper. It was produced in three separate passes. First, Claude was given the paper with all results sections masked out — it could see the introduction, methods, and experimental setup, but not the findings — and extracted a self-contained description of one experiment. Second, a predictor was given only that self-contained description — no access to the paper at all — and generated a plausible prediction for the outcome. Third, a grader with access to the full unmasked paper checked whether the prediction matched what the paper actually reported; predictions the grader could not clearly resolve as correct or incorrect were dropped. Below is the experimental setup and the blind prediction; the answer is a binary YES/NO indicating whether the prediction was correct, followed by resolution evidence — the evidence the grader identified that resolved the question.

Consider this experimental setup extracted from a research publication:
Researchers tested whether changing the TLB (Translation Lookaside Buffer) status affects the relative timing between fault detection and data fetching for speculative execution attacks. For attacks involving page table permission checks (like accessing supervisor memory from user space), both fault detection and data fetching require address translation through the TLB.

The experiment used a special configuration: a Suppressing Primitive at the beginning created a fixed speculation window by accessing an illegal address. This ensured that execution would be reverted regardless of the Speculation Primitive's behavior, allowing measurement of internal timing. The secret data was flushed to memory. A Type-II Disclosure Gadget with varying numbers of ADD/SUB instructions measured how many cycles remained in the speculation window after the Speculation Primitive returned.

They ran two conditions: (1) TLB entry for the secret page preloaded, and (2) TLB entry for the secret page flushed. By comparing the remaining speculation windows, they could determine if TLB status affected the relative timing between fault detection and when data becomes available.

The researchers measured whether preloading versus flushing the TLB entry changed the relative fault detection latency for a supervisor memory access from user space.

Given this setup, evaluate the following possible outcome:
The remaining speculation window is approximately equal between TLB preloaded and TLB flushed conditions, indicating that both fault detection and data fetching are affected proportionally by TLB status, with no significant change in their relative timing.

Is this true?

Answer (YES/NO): YES